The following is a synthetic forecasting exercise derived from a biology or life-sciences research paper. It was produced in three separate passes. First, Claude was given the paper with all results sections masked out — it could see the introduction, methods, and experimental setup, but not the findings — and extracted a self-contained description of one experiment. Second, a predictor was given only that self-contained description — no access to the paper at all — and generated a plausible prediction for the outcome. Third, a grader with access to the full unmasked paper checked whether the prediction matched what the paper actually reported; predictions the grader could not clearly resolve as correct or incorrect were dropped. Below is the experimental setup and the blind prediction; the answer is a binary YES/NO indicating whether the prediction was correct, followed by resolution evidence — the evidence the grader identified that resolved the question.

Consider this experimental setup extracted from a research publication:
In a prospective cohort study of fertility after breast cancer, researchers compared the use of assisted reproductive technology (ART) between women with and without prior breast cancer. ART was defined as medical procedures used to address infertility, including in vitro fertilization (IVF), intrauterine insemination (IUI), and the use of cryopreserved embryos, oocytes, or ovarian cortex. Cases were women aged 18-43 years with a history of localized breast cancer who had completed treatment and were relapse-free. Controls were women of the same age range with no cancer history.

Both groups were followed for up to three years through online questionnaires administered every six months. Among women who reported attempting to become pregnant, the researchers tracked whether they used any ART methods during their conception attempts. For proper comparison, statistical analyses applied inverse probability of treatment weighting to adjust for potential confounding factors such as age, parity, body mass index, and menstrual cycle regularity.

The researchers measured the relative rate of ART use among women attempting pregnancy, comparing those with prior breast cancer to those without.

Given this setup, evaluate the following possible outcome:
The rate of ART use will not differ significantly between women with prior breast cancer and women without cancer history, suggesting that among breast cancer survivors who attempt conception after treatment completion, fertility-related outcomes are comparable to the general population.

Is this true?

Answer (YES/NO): NO